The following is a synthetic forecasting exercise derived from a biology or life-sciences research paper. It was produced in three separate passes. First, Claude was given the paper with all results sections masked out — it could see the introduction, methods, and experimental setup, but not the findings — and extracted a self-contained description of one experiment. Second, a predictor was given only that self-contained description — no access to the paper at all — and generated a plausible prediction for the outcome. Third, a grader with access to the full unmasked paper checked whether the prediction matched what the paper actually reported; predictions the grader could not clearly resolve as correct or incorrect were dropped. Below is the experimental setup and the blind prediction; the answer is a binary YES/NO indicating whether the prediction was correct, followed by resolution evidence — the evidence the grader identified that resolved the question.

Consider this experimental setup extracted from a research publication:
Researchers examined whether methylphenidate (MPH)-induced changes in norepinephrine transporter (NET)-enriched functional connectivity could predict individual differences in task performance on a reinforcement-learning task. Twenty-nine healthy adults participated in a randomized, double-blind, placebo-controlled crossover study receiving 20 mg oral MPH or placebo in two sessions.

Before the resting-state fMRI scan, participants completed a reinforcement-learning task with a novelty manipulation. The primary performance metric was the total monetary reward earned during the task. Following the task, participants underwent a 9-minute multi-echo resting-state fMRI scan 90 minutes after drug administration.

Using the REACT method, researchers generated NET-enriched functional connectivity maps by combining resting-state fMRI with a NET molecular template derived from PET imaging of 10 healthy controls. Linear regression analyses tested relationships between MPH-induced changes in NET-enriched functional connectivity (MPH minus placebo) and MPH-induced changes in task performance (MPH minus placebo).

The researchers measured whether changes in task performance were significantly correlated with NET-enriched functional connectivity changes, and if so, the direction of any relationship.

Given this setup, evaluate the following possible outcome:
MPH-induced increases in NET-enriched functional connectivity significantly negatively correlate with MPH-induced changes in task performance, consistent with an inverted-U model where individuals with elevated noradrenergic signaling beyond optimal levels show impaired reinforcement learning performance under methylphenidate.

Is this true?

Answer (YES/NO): NO